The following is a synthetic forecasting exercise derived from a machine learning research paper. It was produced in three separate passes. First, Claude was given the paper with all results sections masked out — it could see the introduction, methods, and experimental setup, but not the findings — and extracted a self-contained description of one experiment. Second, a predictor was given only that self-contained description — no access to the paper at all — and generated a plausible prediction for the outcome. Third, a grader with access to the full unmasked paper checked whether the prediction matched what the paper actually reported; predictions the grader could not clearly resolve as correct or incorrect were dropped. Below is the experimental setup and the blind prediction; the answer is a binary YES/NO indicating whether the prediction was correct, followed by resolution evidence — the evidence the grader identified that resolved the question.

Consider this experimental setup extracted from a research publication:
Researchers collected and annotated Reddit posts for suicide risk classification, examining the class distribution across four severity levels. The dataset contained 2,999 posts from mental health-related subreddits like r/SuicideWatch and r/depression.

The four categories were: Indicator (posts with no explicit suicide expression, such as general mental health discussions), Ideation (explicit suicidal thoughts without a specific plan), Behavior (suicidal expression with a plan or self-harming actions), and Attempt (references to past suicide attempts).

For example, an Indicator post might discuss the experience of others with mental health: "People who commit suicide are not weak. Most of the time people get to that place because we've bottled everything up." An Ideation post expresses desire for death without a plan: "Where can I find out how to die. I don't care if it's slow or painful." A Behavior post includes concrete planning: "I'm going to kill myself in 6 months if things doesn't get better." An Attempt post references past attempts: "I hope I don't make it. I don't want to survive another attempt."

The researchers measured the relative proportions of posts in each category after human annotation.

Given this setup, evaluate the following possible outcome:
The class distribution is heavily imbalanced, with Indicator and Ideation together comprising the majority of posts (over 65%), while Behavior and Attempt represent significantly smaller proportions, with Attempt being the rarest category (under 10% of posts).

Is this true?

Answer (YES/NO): YES